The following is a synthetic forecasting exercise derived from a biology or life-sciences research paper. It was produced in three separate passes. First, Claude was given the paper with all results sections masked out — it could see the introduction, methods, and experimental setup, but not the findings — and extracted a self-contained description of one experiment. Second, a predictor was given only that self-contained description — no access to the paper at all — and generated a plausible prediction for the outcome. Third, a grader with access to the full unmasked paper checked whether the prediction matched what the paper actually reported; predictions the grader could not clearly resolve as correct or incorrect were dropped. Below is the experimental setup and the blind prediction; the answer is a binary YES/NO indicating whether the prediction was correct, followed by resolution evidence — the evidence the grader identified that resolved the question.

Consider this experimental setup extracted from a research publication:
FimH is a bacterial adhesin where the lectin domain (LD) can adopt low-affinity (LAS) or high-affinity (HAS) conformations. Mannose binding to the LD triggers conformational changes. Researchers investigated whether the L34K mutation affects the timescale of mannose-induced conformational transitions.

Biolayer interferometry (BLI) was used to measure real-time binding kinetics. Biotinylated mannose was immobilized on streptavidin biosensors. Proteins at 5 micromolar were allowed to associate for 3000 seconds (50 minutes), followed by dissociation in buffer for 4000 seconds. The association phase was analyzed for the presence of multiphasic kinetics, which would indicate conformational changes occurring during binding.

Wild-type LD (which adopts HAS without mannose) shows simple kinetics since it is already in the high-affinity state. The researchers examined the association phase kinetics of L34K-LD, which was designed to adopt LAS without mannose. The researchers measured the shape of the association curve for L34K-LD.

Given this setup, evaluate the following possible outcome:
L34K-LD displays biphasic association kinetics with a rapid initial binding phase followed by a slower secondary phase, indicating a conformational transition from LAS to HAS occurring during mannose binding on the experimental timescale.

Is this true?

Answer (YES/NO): YES